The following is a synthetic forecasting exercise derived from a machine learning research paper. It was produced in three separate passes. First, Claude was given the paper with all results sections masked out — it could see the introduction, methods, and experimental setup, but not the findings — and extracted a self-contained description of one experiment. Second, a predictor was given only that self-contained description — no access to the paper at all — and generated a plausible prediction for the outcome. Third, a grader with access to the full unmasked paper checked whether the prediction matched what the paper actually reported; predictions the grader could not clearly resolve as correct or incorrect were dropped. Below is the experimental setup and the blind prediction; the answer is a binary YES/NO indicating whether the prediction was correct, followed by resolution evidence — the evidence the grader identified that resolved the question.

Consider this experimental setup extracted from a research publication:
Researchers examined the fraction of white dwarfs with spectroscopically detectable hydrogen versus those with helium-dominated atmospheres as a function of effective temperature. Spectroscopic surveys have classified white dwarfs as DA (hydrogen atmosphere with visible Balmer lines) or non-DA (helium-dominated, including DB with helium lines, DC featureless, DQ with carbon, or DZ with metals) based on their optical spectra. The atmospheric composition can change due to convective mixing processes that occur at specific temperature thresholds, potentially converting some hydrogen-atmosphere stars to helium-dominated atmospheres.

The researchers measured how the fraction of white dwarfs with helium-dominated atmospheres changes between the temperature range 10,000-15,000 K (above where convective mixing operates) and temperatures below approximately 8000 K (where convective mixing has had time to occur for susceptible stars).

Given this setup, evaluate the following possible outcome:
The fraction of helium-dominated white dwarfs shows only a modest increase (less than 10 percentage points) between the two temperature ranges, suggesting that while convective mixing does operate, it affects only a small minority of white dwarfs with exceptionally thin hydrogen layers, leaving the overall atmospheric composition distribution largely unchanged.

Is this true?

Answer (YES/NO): NO